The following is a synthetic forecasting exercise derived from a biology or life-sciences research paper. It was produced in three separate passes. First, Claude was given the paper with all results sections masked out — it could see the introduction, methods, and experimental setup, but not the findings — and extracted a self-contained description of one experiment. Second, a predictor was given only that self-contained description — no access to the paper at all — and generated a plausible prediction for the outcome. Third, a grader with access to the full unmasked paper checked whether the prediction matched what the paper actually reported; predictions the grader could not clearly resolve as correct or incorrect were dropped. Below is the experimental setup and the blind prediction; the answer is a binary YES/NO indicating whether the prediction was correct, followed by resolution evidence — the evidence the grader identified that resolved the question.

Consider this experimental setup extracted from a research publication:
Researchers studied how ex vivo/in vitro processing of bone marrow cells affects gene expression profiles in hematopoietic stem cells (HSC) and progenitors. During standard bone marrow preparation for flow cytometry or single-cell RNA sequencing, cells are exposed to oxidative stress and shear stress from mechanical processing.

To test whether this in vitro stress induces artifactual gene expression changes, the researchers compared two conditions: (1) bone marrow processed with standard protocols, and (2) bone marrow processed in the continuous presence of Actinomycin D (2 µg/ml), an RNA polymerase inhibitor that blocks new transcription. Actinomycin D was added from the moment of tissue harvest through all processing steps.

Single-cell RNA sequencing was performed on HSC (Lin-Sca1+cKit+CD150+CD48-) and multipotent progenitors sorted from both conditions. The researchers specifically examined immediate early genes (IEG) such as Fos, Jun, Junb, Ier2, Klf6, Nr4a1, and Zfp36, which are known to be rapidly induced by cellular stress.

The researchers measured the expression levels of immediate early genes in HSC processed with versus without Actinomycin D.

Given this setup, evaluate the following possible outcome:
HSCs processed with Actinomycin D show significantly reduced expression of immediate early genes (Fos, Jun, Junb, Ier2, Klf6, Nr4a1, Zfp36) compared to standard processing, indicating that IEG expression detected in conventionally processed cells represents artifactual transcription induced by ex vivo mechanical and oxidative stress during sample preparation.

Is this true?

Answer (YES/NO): YES